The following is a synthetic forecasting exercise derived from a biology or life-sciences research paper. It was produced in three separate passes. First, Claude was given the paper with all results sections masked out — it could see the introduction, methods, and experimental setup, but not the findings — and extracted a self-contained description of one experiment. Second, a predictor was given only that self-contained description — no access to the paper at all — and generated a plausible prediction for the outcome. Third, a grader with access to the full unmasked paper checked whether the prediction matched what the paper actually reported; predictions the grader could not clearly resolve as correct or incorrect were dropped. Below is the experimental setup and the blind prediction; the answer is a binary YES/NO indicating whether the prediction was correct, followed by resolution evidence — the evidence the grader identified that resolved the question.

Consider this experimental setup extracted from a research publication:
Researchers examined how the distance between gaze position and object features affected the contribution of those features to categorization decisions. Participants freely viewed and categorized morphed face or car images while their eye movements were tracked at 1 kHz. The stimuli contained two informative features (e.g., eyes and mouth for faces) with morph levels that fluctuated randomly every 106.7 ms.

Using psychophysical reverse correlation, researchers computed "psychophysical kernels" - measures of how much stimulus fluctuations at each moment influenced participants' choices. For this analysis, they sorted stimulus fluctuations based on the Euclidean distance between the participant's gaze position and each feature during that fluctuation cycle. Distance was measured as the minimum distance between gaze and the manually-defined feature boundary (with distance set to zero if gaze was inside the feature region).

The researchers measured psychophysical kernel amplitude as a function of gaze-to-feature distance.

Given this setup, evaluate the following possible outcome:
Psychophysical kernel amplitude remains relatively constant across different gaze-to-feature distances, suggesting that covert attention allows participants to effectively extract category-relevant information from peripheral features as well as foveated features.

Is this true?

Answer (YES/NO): NO